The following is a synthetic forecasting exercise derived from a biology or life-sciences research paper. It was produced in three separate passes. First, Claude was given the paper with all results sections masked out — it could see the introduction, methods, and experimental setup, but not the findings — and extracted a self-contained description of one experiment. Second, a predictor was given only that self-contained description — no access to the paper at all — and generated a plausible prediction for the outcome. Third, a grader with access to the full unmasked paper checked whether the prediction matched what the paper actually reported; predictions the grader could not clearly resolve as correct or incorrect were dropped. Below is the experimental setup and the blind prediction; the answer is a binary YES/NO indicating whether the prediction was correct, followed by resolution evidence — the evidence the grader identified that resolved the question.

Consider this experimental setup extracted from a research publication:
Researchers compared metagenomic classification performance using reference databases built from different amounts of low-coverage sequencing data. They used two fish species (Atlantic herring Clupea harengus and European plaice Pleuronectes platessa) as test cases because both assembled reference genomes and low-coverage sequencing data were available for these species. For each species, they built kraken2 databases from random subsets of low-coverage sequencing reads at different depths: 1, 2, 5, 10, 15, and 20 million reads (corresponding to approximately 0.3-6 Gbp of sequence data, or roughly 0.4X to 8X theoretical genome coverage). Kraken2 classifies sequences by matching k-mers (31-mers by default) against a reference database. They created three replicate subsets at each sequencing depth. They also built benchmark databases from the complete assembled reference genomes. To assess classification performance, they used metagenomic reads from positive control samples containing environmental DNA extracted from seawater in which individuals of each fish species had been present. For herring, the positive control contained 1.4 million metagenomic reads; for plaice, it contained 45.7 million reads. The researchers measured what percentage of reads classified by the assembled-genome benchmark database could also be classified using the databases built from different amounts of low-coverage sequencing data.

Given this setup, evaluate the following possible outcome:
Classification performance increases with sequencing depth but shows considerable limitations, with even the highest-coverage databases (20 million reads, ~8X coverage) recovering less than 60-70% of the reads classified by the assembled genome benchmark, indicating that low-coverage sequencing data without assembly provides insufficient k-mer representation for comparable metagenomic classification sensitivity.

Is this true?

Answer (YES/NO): NO